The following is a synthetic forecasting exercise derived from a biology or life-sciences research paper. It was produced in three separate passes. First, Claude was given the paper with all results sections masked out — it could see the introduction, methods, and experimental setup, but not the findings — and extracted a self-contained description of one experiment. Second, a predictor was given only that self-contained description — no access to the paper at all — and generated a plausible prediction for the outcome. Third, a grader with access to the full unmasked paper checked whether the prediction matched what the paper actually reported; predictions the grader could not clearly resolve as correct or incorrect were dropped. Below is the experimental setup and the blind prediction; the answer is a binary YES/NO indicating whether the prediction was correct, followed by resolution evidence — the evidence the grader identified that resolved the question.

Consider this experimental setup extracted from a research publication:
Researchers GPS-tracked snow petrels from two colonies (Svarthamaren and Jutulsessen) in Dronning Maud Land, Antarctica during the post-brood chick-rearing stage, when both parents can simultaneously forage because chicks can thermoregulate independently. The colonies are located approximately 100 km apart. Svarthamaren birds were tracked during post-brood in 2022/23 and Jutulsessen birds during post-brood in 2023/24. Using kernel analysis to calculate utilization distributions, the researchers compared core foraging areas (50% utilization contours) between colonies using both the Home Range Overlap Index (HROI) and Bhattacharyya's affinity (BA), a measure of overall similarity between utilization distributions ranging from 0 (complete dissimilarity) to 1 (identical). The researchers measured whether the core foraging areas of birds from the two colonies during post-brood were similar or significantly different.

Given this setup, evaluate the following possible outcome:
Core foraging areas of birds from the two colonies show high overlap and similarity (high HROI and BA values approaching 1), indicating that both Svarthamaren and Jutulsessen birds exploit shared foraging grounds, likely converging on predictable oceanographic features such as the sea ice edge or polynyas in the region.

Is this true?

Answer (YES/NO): NO